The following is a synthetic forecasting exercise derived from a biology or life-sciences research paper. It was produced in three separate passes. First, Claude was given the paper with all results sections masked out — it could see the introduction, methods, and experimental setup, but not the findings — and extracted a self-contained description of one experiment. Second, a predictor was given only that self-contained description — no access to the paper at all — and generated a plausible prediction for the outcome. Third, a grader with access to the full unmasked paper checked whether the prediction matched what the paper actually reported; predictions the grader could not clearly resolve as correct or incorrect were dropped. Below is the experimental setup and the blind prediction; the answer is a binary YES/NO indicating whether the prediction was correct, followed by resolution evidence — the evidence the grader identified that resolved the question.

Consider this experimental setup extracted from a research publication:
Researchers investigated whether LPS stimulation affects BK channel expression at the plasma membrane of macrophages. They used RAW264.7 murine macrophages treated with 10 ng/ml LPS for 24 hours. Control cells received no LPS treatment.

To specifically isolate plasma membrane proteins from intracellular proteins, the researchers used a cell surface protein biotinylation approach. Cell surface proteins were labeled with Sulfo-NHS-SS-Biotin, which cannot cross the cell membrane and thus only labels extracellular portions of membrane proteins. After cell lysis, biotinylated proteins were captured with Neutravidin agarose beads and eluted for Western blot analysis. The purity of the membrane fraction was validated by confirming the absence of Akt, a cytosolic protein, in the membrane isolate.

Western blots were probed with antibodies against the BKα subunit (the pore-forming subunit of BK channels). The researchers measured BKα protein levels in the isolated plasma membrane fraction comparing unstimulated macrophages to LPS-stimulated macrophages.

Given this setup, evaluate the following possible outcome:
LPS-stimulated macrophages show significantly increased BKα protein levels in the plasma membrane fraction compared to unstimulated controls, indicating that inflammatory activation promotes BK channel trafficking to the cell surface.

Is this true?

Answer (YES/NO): YES